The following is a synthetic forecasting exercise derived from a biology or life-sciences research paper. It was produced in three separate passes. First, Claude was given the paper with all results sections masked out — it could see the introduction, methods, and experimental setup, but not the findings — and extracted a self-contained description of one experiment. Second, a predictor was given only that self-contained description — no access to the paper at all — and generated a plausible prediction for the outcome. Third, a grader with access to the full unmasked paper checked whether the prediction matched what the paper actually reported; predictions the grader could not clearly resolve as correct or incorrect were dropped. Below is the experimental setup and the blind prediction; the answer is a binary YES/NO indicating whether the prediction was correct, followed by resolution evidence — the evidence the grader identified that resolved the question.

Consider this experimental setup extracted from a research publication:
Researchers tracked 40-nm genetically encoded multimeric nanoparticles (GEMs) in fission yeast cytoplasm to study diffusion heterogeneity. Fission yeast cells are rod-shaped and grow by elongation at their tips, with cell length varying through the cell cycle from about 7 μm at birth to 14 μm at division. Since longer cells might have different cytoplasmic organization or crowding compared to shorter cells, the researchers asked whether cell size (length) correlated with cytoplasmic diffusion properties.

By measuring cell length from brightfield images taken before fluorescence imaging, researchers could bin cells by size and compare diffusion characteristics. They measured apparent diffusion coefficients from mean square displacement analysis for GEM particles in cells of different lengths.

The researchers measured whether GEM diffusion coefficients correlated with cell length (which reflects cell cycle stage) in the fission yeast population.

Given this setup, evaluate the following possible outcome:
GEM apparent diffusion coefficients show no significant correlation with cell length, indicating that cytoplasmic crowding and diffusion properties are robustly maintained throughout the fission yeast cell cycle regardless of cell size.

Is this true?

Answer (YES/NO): YES